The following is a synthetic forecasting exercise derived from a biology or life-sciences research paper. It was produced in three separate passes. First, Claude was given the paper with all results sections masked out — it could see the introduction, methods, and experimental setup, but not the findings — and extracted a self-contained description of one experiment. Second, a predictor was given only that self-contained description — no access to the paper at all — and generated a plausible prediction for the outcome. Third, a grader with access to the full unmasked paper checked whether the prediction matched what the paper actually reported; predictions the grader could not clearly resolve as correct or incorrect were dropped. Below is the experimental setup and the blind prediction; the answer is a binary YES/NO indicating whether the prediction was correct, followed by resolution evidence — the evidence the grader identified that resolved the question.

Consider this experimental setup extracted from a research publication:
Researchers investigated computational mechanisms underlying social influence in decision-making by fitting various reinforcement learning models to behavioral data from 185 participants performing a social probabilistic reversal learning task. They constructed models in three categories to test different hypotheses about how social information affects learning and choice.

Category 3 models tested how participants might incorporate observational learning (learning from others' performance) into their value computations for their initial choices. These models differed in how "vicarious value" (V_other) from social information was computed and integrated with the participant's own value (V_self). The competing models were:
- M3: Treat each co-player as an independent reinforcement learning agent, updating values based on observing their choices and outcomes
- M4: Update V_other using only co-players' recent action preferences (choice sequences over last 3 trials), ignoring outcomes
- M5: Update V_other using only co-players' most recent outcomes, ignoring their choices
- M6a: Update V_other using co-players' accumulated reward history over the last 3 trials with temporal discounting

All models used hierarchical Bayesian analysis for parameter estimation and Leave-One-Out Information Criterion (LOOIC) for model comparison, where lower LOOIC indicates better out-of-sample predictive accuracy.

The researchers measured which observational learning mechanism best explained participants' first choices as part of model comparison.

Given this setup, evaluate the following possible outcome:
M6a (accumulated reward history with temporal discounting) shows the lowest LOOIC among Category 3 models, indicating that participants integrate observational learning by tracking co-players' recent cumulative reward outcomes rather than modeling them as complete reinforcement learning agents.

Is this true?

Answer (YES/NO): YES